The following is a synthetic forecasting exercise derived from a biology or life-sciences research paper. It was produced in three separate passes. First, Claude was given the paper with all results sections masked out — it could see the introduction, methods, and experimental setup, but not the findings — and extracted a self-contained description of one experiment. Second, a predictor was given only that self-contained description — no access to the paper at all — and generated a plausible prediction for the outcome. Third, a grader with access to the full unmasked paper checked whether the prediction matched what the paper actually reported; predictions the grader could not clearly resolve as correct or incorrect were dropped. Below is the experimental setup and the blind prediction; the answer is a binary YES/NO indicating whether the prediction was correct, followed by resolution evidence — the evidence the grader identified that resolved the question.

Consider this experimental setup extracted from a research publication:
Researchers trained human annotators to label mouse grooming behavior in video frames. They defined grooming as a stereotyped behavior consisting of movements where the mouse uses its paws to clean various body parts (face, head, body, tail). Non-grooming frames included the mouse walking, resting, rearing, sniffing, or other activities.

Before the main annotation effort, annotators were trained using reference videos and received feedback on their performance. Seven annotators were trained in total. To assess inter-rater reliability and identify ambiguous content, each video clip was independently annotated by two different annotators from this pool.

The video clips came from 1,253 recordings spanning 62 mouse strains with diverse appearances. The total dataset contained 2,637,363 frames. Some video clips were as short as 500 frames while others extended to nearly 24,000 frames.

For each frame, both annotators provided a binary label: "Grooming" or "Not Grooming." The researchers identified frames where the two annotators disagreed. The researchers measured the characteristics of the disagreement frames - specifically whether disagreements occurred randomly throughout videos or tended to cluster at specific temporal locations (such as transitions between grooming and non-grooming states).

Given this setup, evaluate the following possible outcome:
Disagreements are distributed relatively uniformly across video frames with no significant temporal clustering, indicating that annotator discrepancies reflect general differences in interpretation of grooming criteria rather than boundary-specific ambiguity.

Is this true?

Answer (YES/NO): NO